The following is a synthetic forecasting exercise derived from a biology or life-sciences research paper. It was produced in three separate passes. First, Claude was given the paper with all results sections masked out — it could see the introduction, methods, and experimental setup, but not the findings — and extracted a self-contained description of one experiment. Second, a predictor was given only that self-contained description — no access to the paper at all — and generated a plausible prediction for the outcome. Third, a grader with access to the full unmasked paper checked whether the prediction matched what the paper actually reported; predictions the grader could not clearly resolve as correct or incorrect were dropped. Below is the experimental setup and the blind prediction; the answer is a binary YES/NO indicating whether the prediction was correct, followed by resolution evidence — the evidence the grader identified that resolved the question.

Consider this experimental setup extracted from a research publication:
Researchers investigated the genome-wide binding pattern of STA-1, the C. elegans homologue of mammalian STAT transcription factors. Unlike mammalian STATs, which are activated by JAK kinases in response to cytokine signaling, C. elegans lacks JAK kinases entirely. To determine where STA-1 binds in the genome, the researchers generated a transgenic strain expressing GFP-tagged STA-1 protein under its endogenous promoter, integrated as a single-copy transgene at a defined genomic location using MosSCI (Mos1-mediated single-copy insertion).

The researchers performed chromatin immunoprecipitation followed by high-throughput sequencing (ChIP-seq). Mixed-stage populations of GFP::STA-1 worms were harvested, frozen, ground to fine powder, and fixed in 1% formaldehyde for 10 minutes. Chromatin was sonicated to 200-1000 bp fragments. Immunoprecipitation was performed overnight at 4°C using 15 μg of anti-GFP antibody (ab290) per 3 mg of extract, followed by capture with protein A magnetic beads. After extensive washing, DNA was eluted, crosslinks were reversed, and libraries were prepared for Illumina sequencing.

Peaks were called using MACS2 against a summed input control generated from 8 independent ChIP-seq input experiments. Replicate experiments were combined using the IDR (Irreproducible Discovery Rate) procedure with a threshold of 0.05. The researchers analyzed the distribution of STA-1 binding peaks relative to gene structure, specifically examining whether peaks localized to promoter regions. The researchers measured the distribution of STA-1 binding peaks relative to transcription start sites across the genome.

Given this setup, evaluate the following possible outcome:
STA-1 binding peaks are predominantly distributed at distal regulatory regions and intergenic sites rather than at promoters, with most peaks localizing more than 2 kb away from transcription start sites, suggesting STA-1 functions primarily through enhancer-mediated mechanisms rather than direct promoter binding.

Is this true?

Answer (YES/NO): NO